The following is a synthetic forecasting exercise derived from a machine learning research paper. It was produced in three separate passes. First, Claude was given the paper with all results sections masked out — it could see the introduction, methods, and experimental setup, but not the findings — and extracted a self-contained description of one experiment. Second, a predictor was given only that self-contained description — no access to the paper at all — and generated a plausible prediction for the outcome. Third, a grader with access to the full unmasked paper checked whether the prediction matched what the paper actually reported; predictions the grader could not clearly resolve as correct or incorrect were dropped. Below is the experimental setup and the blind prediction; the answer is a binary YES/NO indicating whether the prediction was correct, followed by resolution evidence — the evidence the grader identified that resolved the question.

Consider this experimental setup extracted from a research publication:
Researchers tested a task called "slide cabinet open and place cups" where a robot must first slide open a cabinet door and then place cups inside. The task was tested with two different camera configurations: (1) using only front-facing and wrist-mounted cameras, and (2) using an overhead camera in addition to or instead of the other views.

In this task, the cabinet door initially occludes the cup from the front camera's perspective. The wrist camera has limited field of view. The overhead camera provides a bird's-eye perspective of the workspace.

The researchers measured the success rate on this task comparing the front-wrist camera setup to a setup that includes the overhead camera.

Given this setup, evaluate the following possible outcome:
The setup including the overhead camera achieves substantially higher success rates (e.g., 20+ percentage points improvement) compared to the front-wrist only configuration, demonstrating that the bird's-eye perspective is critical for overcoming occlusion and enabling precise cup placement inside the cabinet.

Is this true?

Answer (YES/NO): YES